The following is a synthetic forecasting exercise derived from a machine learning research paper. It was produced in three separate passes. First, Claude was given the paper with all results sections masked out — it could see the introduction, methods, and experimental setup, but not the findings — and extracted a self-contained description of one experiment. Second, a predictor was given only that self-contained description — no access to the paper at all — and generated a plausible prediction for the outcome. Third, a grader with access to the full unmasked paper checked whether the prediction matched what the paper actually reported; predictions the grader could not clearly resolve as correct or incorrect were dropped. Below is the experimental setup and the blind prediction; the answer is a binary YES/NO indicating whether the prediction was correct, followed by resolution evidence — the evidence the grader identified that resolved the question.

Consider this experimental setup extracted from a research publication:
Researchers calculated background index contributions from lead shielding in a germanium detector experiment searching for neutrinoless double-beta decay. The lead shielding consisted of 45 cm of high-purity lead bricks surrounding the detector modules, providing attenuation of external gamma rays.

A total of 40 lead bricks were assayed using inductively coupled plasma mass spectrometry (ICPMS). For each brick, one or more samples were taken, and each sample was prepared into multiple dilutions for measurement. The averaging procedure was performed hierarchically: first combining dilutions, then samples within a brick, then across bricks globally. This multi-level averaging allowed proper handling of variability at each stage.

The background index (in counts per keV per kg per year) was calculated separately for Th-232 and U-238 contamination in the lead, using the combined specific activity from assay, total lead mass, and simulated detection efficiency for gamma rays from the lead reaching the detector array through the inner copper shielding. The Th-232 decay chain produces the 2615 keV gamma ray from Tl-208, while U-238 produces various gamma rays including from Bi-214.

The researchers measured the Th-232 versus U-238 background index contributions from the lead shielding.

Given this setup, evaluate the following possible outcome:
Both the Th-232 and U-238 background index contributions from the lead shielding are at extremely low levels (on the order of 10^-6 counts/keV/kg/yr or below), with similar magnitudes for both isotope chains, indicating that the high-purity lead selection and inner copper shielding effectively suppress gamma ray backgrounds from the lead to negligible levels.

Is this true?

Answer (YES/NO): NO